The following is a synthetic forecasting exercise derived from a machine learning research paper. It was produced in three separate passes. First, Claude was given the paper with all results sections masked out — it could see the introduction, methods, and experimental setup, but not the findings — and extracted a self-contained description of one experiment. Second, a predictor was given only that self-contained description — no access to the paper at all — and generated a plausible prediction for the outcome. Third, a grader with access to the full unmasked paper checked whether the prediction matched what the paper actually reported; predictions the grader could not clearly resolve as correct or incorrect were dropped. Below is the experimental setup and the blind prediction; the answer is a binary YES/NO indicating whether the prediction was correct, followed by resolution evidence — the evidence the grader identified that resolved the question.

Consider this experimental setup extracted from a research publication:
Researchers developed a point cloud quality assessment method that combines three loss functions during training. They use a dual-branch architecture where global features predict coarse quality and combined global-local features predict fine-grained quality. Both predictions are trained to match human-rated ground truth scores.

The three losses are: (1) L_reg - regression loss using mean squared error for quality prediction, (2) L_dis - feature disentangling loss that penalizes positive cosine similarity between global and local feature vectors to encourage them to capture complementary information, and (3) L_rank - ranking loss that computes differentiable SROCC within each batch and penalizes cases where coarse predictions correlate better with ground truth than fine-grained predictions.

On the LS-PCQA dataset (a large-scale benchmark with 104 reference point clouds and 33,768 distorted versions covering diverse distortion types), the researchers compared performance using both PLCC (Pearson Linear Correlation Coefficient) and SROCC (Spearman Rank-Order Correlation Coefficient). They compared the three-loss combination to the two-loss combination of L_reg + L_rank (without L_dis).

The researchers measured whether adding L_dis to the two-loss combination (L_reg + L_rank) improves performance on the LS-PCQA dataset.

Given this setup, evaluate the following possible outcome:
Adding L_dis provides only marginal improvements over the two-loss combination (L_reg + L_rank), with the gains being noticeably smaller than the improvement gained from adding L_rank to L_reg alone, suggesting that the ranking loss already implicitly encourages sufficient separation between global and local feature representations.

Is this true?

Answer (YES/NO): NO